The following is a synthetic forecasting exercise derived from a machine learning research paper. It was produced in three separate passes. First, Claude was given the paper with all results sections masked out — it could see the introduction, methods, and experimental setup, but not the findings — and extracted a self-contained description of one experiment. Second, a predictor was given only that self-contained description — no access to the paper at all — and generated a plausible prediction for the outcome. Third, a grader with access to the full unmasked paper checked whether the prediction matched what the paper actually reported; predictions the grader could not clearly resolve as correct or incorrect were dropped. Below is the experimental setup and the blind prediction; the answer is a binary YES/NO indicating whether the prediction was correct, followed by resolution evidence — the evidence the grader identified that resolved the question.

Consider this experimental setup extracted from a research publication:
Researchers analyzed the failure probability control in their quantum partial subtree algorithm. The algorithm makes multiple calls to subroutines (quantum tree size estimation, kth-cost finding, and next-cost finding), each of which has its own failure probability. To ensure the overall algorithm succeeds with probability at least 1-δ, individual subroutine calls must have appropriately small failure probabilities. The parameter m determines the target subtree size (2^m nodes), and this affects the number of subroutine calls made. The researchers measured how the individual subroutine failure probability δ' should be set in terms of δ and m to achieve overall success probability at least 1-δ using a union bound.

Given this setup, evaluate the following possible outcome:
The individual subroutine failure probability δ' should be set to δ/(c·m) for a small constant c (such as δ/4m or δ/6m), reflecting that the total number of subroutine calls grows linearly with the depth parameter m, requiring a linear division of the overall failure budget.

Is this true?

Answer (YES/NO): YES